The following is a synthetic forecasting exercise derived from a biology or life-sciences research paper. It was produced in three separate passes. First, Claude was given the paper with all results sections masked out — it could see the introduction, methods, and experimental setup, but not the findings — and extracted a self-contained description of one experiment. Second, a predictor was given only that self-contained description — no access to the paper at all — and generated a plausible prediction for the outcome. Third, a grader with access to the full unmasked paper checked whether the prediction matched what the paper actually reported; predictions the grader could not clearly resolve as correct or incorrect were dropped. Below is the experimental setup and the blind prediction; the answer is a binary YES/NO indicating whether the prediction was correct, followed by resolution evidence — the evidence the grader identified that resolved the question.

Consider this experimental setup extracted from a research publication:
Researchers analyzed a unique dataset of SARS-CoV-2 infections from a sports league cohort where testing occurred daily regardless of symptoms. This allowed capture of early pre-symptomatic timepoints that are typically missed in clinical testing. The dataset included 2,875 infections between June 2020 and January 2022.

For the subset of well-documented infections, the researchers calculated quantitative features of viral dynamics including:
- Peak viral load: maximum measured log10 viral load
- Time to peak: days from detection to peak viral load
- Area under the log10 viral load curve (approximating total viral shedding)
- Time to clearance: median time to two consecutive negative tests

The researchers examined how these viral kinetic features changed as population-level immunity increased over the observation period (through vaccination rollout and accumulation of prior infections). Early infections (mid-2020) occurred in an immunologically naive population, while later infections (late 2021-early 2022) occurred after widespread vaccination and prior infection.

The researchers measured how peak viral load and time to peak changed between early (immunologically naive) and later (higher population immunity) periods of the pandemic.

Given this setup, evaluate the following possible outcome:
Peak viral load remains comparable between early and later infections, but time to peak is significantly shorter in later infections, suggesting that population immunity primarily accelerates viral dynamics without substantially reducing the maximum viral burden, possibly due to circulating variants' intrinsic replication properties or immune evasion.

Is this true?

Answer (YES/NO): NO